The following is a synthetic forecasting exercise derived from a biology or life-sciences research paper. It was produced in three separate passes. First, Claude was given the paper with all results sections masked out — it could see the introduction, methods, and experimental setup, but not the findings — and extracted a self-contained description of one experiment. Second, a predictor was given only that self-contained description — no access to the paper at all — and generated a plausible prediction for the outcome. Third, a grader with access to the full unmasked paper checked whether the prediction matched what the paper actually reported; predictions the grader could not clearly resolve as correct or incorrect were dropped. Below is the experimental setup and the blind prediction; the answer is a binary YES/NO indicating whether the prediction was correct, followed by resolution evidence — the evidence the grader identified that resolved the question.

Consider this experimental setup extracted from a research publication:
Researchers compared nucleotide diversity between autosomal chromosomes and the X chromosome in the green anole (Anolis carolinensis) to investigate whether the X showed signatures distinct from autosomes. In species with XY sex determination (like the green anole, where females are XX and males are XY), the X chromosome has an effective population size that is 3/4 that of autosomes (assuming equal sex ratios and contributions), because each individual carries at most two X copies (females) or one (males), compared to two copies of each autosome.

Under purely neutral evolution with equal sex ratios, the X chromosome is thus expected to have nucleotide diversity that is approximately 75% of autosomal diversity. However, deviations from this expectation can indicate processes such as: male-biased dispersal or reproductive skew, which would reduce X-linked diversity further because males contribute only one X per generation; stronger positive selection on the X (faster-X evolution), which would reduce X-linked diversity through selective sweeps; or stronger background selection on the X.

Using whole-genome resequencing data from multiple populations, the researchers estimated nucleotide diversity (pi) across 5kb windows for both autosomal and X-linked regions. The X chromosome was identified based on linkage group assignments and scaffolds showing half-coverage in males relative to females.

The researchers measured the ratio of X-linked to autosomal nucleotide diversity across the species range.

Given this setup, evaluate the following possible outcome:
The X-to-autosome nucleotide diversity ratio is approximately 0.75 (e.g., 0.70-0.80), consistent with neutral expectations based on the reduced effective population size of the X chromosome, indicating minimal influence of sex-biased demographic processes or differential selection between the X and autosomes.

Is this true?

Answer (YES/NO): NO